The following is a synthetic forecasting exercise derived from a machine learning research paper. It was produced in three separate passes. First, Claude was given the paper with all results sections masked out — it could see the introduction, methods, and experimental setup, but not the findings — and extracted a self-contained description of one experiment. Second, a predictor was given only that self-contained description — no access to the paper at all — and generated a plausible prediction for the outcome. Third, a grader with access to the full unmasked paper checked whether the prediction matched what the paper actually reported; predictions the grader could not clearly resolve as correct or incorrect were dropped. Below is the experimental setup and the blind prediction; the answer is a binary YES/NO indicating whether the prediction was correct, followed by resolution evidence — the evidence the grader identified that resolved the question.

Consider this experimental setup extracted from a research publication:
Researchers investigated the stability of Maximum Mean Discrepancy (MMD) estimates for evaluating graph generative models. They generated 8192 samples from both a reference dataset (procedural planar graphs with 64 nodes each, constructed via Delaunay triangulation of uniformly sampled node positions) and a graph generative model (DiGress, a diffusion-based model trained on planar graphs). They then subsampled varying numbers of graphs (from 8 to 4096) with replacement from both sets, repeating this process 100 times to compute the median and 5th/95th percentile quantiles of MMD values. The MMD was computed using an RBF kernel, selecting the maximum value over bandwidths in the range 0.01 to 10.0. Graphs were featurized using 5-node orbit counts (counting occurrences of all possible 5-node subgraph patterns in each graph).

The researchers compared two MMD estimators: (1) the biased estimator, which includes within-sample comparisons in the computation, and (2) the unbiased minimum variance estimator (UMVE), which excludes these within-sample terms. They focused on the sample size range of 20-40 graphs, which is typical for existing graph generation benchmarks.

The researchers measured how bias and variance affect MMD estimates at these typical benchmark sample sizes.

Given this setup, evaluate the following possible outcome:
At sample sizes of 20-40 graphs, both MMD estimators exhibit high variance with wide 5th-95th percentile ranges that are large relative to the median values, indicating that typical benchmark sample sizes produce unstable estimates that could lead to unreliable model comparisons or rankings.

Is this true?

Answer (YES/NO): NO